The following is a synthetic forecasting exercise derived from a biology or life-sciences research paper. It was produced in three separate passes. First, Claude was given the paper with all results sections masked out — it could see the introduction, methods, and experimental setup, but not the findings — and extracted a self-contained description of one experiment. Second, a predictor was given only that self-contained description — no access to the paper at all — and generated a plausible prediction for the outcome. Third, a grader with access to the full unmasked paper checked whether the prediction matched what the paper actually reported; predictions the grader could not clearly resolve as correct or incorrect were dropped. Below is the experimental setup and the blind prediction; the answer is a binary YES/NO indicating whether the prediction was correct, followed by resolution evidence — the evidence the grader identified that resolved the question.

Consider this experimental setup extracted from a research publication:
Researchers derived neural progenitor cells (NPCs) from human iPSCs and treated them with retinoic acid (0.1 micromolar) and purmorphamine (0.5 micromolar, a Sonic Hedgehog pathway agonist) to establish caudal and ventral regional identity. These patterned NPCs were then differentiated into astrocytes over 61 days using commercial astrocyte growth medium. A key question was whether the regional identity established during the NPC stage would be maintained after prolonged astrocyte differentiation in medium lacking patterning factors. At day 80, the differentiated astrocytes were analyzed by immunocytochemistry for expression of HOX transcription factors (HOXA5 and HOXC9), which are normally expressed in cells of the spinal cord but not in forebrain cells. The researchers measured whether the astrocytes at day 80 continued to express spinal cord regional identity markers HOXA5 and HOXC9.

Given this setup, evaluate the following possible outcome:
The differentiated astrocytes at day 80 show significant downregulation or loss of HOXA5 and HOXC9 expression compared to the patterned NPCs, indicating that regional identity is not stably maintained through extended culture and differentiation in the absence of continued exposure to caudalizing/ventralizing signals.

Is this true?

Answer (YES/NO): NO